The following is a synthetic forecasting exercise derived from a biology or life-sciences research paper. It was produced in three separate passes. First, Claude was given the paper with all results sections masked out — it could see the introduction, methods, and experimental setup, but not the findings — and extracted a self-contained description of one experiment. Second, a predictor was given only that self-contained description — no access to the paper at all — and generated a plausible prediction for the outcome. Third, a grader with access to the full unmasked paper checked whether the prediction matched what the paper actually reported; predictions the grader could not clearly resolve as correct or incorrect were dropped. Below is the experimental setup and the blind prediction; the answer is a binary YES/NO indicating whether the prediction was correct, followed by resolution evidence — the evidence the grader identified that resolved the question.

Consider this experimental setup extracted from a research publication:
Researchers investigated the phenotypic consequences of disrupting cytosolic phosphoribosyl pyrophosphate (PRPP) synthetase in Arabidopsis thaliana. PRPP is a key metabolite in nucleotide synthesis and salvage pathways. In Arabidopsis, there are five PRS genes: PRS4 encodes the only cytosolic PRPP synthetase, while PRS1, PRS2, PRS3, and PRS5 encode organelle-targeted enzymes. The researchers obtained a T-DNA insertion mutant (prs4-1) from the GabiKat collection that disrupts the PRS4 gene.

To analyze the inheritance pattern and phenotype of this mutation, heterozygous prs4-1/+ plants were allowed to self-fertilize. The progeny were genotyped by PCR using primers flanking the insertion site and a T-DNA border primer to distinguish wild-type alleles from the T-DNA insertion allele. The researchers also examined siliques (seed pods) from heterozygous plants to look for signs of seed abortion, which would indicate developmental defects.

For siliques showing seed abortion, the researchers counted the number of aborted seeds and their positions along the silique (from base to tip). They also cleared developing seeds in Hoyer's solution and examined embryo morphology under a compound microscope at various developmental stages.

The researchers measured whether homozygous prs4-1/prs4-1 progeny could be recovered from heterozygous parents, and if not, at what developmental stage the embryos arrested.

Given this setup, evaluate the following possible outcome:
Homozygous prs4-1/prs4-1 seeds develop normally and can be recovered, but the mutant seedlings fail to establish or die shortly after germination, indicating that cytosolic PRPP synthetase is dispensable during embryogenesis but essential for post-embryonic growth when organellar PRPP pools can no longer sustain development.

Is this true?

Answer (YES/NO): NO